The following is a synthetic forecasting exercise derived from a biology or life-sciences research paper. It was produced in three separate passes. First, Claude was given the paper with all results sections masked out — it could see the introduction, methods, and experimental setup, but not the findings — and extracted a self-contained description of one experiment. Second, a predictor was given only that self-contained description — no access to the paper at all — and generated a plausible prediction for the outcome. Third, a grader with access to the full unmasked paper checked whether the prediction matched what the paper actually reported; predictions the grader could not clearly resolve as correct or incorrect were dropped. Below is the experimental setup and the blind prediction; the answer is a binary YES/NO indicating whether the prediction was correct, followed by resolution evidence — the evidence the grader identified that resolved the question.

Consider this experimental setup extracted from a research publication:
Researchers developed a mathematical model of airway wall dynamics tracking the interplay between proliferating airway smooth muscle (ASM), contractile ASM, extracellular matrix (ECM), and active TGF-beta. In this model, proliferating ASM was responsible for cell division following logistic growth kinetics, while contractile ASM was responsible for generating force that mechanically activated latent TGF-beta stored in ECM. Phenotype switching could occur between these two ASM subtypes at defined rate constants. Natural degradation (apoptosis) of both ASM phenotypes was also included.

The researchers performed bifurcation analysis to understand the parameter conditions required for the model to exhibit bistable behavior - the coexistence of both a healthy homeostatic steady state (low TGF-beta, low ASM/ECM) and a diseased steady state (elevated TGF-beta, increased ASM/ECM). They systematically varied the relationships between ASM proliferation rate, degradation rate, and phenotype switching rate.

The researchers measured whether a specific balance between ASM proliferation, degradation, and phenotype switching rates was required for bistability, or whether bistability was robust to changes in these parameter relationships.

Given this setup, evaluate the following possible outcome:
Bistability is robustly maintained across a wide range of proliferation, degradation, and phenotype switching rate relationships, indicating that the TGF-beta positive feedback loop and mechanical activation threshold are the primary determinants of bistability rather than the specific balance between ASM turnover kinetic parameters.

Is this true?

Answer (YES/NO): NO